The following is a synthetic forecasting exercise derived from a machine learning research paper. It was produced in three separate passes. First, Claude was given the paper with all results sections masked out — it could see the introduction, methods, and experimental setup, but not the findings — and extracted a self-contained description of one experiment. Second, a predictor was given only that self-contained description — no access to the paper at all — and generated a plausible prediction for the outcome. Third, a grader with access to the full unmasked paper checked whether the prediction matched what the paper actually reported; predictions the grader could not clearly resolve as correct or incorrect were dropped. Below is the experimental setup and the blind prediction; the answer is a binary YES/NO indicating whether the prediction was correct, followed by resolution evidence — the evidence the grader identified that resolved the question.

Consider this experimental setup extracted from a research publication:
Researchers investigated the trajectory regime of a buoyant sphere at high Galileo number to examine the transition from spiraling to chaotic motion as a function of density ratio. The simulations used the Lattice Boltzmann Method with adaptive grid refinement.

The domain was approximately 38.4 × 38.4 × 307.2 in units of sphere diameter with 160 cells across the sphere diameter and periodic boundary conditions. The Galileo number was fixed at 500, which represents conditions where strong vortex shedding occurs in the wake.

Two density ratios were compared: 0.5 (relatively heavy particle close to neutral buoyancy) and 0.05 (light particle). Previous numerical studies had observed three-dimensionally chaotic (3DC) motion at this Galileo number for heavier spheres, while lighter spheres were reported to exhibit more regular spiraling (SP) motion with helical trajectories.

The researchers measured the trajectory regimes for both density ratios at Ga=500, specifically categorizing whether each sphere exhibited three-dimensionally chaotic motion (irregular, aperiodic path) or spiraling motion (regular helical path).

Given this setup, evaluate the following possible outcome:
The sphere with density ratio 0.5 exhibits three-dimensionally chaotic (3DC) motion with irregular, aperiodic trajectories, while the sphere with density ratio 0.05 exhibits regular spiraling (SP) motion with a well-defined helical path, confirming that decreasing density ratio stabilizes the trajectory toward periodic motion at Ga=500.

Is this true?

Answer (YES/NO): YES